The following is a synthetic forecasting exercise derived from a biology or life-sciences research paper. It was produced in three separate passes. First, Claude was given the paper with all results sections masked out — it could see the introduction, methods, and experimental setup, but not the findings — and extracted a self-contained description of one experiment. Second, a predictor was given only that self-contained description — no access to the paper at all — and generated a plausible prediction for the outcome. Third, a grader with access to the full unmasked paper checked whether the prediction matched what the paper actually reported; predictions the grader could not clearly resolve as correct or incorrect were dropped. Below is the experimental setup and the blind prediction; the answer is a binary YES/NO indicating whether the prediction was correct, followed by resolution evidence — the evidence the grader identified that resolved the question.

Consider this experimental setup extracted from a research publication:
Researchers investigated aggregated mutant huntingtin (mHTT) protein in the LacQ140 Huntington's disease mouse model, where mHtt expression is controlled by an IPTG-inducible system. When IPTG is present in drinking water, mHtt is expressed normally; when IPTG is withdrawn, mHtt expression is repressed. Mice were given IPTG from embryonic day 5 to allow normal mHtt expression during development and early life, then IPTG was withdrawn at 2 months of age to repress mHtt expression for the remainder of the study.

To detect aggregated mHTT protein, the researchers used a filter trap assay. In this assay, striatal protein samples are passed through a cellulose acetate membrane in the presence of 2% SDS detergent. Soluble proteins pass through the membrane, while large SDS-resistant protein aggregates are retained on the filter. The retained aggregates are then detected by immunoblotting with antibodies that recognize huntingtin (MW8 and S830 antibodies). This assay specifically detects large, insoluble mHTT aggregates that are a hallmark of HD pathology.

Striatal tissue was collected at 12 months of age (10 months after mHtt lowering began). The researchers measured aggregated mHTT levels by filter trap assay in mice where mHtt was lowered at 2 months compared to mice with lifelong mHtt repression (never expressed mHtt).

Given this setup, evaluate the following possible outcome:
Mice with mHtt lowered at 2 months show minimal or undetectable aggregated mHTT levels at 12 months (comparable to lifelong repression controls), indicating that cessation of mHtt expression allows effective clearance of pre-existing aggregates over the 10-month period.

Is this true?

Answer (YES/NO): NO